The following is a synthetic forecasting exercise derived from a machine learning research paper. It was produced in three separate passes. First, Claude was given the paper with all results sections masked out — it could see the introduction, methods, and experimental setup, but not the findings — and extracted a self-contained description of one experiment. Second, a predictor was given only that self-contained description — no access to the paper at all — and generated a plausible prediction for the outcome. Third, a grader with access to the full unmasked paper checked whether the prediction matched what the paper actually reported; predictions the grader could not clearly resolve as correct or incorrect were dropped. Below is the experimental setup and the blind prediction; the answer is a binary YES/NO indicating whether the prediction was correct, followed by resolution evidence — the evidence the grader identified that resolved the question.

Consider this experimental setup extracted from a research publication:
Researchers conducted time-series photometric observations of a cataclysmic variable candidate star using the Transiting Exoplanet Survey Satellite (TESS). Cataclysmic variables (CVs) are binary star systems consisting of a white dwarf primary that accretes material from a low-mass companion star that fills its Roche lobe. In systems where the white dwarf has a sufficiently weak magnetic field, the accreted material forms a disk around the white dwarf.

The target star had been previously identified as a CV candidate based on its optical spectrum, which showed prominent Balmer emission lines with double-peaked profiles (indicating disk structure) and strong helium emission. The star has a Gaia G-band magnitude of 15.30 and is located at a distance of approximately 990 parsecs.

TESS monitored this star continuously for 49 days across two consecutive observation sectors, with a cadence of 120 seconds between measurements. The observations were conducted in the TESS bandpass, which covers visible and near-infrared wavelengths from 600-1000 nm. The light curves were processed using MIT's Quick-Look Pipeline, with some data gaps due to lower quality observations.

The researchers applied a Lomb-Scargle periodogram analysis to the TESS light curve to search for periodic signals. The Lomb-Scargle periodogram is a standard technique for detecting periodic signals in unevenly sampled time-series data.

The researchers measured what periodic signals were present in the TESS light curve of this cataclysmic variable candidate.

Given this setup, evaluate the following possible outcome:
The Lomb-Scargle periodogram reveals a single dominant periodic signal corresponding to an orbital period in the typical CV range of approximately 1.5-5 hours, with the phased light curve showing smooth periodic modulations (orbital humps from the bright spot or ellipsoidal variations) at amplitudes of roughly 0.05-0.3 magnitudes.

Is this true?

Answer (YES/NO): NO